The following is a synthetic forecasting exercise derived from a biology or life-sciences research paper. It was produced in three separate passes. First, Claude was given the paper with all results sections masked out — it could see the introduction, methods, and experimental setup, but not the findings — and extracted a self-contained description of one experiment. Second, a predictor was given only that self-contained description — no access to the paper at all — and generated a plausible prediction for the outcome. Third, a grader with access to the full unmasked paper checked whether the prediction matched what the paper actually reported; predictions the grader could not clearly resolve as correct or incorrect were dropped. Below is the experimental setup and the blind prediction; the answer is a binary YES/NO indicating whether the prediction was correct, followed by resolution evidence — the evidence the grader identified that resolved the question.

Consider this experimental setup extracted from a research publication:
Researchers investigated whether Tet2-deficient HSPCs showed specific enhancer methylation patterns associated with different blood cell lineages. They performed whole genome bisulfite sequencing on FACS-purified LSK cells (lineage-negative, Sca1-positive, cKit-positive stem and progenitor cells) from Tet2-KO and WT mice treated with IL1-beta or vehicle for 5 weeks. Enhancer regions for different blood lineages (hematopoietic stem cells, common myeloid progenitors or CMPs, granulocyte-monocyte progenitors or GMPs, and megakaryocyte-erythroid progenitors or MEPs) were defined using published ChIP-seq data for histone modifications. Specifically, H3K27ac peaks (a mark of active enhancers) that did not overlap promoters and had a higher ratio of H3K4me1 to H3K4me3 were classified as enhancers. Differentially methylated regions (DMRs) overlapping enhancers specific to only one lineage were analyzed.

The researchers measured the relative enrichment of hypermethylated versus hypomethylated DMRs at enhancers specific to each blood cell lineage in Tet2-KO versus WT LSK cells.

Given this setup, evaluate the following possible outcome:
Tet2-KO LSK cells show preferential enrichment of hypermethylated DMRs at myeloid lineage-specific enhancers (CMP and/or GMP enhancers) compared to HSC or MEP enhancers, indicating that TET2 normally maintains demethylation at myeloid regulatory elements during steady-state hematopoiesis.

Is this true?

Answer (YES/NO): NO